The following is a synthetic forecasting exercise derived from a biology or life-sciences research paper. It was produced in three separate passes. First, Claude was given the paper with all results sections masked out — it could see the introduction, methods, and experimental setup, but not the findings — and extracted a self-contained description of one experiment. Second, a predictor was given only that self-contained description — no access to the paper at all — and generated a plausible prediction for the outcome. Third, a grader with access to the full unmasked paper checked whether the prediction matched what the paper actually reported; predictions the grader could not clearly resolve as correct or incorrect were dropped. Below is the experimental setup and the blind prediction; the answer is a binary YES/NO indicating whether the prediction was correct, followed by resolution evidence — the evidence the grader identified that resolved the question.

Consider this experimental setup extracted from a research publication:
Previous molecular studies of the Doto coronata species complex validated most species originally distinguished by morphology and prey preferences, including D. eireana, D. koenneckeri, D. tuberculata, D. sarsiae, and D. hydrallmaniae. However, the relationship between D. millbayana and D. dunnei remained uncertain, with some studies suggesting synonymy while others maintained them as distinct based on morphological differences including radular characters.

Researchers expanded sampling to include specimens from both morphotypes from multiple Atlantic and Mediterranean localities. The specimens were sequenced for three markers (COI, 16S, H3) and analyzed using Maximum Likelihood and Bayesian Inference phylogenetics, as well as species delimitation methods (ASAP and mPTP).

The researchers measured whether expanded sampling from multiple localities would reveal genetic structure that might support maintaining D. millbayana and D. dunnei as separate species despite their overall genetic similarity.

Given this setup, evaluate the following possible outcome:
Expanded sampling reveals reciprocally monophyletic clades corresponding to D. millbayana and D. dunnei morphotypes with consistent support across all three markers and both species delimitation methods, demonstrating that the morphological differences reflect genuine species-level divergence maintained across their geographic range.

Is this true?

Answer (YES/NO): NO